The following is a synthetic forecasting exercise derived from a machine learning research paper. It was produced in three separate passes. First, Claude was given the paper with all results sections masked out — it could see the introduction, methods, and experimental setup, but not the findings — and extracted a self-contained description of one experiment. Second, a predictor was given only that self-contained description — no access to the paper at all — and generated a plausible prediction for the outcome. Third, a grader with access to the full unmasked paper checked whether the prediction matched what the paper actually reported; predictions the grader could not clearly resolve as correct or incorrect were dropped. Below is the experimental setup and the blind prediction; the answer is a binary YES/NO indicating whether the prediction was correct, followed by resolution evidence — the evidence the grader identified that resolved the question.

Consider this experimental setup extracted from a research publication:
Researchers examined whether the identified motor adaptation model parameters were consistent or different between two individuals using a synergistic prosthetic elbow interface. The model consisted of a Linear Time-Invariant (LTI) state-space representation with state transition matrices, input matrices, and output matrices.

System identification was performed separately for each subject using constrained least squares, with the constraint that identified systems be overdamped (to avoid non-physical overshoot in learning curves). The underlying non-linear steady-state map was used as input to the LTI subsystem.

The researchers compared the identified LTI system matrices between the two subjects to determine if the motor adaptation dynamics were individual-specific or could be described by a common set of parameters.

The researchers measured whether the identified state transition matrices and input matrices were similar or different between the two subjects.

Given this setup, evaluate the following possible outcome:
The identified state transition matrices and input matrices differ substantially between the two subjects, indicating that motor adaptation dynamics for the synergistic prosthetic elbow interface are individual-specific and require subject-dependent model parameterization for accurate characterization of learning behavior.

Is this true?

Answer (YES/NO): YES